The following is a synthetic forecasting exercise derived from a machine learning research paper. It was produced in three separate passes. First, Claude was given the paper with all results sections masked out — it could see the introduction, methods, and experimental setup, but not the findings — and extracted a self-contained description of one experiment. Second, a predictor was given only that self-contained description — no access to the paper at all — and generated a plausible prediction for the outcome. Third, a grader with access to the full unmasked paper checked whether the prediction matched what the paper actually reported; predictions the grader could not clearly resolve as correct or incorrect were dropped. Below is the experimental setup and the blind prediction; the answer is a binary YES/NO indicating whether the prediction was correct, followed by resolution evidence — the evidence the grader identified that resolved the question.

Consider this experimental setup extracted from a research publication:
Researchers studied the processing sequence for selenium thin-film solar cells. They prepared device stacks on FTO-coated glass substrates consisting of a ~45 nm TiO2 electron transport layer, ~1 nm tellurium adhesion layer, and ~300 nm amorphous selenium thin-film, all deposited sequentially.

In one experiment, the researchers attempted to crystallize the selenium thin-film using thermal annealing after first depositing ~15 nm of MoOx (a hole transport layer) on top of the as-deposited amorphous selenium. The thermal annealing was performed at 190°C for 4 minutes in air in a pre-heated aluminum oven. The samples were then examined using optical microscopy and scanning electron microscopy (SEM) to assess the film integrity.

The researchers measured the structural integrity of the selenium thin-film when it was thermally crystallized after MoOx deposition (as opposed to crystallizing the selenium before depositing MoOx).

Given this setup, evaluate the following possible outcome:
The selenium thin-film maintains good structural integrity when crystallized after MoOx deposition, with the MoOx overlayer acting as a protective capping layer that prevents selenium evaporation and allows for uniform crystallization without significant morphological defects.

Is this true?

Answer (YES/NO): NO